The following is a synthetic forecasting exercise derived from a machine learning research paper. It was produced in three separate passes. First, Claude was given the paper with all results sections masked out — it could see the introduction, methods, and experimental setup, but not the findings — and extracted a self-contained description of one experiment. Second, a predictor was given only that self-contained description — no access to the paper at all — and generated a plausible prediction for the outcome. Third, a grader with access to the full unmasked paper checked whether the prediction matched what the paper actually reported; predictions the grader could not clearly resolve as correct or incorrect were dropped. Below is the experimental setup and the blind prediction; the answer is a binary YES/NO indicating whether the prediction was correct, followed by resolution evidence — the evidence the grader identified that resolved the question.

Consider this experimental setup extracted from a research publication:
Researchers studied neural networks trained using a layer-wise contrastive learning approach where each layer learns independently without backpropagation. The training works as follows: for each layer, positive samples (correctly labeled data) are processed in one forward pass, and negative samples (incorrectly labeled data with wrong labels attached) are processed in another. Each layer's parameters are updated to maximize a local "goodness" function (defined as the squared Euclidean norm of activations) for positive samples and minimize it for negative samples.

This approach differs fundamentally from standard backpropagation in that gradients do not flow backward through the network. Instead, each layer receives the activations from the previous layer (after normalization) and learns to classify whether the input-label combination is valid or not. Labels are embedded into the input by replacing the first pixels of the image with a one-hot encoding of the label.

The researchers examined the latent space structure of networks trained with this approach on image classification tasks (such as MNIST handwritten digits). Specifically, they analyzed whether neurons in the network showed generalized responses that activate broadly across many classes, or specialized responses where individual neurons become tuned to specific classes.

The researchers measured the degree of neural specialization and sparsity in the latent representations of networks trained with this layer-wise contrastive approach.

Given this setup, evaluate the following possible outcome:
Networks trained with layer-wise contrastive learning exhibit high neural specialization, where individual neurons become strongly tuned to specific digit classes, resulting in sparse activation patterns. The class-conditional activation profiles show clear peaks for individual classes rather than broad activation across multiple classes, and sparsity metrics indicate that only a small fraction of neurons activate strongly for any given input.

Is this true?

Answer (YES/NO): YES